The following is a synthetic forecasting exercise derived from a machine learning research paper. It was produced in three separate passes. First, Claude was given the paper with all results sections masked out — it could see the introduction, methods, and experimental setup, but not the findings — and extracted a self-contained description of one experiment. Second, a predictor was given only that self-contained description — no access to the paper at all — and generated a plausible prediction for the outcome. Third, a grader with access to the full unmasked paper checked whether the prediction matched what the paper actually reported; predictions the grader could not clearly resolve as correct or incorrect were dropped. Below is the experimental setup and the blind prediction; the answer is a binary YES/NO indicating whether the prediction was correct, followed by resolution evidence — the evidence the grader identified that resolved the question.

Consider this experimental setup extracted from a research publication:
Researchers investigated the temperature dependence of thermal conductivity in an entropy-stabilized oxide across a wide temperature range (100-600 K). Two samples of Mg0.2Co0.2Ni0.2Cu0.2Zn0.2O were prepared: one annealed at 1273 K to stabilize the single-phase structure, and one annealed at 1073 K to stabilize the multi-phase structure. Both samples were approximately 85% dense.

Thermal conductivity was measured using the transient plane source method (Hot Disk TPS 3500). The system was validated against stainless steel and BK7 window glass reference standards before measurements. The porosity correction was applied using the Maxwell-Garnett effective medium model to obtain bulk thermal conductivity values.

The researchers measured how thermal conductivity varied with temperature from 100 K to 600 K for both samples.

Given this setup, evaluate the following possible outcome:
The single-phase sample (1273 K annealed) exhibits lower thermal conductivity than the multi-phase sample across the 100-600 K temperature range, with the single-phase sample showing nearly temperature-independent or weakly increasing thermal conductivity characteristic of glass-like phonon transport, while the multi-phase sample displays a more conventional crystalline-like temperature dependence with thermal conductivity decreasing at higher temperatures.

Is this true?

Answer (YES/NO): NO